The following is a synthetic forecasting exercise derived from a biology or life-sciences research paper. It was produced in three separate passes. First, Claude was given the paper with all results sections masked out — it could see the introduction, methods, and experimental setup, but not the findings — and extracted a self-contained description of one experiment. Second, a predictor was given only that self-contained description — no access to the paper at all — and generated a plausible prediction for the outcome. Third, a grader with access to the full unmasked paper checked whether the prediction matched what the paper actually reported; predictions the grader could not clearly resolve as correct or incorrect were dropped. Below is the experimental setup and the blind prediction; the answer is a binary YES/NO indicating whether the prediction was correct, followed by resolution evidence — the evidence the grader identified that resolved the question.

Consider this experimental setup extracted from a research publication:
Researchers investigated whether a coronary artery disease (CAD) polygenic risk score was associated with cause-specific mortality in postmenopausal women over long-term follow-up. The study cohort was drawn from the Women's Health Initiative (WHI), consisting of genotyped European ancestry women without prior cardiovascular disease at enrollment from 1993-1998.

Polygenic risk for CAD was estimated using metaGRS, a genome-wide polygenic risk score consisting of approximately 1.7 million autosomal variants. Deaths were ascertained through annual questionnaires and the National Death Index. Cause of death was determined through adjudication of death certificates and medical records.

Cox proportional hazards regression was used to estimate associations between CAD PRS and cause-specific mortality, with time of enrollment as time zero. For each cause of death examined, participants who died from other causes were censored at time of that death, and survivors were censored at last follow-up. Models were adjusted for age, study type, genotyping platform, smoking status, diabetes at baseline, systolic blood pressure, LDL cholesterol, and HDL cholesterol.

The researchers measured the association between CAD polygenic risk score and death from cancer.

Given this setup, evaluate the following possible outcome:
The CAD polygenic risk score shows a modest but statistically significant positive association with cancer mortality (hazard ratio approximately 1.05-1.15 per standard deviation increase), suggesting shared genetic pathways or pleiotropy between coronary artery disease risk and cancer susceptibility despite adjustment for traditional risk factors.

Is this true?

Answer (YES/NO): NO